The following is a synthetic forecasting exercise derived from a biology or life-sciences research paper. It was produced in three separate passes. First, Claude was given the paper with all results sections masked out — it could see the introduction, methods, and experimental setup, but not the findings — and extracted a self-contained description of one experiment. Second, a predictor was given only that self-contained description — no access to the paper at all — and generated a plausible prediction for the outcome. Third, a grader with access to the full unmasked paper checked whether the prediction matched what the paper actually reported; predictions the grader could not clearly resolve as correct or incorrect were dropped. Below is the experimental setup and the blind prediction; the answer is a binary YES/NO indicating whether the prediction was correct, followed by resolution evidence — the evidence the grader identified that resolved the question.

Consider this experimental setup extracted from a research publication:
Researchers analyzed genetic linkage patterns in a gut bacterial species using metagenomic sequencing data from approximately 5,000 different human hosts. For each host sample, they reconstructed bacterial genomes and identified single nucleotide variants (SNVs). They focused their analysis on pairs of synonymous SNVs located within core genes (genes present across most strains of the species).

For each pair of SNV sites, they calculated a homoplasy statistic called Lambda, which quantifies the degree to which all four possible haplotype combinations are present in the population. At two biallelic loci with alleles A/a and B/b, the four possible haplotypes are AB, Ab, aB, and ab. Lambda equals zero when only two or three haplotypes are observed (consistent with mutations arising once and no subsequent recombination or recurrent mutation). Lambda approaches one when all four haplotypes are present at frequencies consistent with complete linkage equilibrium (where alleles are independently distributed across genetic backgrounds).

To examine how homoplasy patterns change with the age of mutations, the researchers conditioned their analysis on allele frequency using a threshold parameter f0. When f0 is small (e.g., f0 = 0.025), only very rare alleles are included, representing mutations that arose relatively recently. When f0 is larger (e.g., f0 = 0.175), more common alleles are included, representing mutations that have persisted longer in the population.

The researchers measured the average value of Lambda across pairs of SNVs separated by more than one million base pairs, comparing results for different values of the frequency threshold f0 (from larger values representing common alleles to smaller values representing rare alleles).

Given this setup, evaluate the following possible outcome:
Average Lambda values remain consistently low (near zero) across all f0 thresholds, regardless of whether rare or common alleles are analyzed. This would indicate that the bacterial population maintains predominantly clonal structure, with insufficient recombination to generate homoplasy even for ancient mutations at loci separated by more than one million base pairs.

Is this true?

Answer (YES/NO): NO